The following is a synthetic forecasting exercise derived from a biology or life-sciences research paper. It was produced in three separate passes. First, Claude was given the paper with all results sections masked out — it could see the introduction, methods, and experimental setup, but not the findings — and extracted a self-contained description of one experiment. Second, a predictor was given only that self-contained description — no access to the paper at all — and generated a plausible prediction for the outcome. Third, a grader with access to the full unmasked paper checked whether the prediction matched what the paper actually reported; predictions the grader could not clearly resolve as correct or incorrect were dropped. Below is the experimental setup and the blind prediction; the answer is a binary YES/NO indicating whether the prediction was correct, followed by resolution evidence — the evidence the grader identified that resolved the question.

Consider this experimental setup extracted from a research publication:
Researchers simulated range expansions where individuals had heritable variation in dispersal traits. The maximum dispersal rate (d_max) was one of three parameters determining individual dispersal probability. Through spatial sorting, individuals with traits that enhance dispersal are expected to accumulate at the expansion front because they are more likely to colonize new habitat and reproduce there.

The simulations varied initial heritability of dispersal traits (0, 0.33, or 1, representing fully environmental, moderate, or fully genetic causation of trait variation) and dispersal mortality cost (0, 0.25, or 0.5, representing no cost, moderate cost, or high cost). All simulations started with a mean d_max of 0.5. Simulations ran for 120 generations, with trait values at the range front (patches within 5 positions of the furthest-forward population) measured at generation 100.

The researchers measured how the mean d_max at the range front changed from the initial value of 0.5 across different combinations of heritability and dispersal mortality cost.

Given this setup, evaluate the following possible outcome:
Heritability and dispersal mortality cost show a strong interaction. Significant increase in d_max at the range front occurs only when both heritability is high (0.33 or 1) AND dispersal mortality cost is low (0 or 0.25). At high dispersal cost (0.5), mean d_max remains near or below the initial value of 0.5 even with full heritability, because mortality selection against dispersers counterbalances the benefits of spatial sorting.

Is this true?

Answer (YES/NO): NO